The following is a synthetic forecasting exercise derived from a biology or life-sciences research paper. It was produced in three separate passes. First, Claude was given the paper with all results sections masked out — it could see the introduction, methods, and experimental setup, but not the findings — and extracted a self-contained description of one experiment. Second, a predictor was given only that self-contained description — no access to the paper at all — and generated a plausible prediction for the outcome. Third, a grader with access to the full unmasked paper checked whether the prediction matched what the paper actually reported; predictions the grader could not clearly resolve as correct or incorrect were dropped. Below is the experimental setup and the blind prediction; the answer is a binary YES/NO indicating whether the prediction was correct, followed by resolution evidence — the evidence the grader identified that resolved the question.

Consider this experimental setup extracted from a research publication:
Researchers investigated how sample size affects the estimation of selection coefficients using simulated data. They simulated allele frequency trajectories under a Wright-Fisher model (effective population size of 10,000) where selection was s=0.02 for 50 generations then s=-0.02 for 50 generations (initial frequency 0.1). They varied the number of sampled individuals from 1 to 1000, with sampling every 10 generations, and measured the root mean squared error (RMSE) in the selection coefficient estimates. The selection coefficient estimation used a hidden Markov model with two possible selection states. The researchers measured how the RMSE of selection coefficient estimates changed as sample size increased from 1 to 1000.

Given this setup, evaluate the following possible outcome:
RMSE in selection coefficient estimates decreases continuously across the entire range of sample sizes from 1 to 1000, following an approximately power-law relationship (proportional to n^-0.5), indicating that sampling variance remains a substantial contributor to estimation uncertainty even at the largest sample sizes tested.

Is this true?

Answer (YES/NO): NO